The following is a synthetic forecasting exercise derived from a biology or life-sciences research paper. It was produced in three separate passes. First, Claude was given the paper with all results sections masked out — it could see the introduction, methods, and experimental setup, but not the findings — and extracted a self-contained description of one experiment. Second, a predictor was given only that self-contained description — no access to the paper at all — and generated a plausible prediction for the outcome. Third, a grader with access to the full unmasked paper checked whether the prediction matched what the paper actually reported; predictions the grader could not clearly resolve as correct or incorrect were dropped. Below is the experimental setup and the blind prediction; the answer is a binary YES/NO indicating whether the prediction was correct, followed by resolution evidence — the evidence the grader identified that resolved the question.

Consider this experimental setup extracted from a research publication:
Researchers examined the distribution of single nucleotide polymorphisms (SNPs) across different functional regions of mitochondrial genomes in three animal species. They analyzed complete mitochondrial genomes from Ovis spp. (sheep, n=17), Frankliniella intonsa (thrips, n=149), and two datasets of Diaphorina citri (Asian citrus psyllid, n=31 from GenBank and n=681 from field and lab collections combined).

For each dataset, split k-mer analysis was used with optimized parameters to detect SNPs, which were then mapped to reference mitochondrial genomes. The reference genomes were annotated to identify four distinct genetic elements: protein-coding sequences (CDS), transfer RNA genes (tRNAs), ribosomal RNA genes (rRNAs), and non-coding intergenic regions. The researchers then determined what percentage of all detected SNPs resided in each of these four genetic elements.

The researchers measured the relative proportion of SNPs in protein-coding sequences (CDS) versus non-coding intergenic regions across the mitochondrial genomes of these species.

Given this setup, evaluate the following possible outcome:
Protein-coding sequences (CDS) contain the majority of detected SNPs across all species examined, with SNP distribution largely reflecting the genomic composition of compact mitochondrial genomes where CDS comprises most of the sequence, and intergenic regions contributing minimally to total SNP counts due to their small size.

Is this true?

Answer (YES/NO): YES